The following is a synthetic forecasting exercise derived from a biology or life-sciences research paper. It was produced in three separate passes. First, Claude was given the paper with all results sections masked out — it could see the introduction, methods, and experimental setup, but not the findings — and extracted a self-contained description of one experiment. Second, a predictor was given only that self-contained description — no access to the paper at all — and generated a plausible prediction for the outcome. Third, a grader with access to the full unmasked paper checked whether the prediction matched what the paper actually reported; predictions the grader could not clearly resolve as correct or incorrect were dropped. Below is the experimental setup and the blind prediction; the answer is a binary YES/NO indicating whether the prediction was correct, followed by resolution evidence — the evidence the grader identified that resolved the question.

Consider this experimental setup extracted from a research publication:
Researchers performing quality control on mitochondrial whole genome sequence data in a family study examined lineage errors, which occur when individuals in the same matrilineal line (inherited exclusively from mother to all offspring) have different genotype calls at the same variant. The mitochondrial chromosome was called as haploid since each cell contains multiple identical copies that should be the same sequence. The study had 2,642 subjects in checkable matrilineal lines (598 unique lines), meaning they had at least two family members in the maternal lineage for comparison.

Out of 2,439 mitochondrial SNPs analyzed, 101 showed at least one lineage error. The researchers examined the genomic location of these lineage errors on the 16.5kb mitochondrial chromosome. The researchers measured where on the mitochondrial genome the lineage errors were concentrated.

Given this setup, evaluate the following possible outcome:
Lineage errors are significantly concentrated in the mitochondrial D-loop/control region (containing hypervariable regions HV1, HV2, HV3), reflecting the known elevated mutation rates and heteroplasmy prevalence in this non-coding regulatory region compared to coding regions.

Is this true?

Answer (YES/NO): YES